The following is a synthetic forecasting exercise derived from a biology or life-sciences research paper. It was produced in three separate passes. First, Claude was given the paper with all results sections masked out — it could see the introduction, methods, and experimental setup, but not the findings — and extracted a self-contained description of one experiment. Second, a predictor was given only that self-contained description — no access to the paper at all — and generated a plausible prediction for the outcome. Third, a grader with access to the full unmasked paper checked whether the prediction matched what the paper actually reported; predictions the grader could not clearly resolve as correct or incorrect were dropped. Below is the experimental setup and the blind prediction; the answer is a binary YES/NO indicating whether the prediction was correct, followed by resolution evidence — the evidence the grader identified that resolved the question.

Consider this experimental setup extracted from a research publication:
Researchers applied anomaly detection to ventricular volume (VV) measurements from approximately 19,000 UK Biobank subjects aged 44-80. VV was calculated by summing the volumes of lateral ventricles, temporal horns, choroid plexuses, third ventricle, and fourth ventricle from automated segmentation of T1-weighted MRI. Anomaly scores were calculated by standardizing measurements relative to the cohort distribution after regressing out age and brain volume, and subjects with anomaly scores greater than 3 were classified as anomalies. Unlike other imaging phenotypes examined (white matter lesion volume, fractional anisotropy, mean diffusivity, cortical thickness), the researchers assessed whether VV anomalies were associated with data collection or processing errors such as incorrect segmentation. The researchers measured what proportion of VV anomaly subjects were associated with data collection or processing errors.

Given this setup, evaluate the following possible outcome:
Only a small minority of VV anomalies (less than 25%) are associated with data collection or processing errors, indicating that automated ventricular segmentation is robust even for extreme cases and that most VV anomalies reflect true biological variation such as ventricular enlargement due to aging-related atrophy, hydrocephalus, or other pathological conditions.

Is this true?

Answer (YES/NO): YES